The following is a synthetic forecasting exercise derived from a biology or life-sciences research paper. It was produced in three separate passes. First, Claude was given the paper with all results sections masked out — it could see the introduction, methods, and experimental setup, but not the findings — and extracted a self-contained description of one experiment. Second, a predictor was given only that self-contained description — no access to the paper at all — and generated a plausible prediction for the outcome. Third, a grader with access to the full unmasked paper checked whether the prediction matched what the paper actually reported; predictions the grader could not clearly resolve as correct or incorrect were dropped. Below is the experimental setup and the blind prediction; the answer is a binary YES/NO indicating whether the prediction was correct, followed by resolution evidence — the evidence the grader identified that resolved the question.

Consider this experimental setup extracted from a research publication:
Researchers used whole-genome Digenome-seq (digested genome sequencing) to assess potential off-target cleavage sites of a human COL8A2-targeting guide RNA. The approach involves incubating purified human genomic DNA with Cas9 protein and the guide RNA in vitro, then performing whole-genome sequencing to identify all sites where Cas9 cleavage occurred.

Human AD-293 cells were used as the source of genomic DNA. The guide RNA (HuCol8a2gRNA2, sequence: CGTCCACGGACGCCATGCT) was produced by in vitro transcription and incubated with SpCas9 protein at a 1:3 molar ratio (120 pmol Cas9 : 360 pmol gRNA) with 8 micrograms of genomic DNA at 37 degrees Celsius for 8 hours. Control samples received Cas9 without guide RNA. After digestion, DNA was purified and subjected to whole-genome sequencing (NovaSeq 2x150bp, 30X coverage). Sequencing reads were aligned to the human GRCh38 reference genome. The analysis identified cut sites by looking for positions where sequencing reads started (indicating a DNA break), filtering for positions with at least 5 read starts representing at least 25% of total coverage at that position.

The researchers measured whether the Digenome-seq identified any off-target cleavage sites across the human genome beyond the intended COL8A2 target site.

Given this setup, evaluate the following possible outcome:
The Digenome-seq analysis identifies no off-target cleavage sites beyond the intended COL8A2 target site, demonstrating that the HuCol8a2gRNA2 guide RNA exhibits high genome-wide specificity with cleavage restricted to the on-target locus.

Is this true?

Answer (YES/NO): NO